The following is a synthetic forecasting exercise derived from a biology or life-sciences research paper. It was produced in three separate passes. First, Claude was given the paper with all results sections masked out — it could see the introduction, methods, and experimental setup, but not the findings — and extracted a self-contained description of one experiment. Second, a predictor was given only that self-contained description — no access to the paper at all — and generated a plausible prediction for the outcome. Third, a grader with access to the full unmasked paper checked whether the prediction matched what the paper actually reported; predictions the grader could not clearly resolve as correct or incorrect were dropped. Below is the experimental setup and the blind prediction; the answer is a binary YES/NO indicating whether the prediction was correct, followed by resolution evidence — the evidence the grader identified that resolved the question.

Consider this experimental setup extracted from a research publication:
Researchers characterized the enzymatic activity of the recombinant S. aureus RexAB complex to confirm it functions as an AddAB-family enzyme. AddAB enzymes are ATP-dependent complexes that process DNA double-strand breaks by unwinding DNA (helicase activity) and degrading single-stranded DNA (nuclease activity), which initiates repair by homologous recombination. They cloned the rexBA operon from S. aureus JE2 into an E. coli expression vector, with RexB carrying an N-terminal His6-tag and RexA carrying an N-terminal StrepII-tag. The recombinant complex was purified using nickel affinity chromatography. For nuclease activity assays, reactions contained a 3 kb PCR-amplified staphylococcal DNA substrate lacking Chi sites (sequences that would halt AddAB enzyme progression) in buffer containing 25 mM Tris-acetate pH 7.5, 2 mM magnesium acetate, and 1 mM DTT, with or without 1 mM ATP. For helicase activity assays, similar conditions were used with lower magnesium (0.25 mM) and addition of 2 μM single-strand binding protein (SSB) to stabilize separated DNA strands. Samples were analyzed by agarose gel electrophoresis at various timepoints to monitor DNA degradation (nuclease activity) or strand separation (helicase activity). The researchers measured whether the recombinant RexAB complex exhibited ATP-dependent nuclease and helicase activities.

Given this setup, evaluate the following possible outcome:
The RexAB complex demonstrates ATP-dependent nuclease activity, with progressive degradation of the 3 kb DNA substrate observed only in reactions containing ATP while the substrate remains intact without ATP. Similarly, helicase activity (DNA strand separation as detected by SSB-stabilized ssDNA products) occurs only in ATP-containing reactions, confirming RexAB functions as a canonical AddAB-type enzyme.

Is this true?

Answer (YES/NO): YES